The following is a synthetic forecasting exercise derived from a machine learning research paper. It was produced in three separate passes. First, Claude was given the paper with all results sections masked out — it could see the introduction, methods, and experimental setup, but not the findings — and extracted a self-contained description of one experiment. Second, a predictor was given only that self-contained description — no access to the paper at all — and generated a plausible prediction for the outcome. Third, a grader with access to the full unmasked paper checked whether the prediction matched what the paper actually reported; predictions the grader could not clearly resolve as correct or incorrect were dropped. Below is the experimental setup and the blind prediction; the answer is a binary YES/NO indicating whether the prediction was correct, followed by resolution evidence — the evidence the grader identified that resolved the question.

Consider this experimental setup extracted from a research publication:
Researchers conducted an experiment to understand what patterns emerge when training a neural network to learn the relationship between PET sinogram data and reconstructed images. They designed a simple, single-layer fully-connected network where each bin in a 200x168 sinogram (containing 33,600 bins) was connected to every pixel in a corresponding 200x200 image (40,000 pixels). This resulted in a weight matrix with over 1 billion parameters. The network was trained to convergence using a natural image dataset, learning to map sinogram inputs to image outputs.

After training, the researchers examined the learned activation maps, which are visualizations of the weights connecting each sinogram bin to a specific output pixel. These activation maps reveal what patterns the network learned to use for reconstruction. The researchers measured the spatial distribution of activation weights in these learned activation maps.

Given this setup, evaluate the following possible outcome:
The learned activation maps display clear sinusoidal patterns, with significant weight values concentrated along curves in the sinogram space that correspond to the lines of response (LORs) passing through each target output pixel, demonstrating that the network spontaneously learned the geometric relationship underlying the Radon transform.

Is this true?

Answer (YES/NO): YES